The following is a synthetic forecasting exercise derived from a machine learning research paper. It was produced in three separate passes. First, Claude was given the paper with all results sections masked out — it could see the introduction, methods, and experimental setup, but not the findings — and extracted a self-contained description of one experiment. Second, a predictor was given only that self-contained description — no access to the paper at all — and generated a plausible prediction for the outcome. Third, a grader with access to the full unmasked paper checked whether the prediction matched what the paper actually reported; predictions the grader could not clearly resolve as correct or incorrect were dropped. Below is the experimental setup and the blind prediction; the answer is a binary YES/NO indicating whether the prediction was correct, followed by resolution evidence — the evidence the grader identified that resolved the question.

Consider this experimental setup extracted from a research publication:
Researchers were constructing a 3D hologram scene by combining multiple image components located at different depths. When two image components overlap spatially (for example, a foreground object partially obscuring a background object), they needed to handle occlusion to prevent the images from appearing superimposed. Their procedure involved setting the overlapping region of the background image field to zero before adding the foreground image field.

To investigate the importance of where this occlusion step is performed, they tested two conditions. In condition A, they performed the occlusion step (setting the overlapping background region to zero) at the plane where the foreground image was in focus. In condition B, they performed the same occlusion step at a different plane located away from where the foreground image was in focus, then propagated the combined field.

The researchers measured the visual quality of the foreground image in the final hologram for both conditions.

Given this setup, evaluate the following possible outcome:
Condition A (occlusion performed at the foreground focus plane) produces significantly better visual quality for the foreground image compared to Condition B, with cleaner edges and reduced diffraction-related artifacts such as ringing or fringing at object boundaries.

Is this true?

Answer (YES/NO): YES